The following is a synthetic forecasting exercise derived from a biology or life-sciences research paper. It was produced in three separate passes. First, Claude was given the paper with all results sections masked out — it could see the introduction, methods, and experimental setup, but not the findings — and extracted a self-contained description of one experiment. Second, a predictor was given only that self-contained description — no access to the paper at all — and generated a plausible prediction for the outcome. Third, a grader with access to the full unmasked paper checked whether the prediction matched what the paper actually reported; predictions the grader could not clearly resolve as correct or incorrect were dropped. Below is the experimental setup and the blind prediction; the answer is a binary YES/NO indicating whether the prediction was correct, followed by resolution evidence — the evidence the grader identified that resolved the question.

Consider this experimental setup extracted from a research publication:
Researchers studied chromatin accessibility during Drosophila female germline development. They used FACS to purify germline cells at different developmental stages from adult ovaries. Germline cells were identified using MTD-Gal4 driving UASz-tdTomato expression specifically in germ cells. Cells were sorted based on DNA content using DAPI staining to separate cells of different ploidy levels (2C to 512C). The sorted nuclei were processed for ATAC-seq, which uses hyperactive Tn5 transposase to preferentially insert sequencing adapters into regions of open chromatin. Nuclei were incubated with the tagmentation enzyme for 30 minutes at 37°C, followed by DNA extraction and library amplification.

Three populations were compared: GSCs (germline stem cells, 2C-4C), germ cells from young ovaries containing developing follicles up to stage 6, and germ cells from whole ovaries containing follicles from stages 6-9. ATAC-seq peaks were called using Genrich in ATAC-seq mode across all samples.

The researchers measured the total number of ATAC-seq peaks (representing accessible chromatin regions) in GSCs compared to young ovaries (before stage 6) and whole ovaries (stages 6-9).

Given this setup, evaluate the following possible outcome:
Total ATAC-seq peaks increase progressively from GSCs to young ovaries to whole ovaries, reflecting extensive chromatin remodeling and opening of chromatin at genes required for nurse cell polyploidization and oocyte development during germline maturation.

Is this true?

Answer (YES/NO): NO